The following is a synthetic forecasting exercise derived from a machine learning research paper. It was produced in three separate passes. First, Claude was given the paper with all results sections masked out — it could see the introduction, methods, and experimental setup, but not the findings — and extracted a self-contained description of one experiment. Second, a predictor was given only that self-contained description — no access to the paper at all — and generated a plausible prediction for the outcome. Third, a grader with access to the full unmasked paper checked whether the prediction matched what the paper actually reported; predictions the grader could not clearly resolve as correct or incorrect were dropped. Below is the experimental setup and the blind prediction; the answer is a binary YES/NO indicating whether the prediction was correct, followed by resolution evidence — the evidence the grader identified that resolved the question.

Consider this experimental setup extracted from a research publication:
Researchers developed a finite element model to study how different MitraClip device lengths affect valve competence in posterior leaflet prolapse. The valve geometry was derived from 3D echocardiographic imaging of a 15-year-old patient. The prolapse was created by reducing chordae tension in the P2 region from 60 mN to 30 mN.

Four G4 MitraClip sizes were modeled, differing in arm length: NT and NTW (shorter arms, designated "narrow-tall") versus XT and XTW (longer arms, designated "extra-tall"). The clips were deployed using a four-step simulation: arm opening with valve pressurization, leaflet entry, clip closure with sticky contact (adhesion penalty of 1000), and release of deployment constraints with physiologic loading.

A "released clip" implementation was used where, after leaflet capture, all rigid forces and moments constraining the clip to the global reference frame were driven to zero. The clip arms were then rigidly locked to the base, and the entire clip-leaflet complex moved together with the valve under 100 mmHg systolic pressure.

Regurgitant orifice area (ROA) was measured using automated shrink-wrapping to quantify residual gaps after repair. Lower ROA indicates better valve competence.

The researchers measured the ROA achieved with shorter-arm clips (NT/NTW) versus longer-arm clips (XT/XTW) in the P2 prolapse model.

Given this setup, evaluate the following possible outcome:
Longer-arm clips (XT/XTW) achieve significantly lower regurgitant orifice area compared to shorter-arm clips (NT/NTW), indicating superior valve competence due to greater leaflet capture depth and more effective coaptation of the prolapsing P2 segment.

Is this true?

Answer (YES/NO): NO